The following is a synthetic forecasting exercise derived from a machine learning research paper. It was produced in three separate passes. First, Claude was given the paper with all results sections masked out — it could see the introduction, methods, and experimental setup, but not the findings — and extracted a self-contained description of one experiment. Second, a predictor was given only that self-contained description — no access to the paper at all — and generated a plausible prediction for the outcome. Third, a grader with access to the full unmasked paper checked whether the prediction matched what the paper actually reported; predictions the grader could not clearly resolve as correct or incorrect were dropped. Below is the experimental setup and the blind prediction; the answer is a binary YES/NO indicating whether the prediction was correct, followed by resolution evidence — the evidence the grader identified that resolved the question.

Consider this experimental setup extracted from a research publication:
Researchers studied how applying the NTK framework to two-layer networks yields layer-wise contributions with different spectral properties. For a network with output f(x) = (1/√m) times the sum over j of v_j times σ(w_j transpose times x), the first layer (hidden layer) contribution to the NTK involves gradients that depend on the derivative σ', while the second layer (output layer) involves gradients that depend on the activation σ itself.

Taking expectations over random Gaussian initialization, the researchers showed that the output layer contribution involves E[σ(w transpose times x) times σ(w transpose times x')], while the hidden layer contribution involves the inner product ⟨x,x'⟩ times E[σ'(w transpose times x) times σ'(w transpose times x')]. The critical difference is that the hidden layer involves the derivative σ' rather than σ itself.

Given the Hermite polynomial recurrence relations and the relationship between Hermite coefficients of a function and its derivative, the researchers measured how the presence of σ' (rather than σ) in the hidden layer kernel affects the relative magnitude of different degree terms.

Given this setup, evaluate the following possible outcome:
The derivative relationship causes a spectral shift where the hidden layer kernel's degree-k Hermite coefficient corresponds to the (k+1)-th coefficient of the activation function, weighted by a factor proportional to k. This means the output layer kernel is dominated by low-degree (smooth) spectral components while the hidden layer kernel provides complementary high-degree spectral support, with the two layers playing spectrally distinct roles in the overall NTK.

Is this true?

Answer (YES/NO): NO